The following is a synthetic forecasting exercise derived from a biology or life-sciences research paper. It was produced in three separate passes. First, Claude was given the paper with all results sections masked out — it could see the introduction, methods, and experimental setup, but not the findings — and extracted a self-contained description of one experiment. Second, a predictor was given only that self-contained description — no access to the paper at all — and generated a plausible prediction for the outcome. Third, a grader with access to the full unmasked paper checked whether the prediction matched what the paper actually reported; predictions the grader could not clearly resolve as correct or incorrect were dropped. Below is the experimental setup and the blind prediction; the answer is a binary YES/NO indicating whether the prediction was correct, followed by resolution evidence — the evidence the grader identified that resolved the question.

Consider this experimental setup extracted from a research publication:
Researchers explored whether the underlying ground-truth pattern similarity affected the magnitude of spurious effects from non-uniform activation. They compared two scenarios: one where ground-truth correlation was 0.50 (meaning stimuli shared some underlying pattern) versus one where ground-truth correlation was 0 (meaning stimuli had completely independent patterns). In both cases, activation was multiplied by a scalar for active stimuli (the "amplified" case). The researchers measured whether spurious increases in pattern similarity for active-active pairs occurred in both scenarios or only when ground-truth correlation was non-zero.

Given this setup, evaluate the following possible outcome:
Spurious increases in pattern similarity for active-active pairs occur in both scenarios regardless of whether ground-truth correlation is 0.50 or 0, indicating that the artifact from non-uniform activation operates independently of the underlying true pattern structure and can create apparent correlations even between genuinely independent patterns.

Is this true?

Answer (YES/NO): NO